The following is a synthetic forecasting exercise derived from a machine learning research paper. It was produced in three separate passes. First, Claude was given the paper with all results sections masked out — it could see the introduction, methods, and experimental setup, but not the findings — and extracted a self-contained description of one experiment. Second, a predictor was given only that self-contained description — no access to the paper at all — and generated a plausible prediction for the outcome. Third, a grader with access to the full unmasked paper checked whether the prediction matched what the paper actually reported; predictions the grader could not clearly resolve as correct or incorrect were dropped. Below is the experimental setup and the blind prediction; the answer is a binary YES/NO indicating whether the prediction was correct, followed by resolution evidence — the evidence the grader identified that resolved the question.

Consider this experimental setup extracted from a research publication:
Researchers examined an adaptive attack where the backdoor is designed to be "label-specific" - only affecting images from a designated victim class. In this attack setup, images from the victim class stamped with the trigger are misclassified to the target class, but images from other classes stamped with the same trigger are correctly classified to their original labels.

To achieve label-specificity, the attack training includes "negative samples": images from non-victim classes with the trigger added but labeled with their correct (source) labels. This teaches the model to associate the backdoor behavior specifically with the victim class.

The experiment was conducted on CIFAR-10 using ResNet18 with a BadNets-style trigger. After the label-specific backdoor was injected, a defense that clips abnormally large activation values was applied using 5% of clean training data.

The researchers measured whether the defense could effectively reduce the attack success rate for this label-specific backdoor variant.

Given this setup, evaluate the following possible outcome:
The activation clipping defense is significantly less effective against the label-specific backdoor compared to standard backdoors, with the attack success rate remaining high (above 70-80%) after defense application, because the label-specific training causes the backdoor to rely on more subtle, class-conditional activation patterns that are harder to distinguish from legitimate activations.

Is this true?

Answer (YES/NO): NO